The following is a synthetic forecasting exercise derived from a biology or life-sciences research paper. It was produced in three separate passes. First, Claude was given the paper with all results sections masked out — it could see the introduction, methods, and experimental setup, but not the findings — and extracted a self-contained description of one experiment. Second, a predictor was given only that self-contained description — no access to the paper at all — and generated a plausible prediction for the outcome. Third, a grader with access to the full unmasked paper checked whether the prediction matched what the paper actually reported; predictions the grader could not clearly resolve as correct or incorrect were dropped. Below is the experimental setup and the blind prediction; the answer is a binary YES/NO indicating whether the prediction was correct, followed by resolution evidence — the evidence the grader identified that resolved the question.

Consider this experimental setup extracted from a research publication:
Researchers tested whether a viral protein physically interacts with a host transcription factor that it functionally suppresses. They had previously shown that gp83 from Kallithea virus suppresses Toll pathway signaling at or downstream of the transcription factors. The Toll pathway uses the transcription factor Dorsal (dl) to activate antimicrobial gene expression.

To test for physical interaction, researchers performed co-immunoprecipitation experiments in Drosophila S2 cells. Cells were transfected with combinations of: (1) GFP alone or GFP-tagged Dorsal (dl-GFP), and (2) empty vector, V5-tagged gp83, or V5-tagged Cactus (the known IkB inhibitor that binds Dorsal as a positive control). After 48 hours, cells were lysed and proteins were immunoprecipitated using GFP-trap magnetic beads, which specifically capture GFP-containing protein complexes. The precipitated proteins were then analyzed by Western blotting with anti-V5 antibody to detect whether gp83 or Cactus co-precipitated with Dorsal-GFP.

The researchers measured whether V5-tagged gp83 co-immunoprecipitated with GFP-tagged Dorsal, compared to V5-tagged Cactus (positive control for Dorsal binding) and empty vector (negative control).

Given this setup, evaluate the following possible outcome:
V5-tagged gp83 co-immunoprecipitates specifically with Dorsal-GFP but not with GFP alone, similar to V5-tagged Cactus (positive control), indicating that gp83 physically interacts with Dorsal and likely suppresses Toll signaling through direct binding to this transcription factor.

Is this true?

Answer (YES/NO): NO